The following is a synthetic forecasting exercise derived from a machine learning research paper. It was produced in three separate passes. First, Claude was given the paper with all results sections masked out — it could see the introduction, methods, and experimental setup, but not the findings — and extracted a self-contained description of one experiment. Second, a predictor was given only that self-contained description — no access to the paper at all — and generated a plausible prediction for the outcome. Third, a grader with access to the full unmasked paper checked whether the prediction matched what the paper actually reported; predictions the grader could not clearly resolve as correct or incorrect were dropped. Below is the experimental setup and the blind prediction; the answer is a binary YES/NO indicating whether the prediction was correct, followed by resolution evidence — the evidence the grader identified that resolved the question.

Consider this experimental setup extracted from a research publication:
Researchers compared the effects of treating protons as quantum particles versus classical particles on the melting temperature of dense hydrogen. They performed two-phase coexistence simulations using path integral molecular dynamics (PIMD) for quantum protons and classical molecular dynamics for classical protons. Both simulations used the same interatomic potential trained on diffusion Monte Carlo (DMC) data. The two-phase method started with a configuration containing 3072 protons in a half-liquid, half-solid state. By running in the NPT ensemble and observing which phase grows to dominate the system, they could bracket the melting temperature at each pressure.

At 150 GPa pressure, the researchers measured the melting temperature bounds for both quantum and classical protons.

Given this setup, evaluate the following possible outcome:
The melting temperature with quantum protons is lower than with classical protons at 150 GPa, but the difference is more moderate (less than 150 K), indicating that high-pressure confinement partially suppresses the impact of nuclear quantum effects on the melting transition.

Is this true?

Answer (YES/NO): NO